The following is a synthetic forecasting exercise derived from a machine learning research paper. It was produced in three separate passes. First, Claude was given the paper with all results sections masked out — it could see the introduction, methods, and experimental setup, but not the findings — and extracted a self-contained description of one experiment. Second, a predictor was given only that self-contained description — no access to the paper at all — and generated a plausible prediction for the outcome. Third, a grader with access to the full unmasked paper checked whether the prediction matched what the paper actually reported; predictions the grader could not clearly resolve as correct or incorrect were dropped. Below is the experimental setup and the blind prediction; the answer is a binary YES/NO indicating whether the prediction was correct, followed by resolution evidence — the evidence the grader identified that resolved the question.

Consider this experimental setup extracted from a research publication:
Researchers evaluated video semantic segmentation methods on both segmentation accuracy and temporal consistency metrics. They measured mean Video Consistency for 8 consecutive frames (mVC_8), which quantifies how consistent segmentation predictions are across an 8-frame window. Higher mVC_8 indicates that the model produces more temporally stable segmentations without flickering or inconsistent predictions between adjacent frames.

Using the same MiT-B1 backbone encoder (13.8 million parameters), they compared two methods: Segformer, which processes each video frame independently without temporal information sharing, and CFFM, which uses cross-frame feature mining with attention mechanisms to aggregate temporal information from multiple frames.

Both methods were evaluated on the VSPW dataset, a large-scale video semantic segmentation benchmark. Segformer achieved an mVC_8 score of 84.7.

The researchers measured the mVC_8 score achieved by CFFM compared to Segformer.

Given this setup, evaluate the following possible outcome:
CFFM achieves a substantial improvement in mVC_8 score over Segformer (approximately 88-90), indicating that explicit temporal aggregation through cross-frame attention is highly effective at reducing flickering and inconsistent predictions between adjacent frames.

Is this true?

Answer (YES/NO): YES